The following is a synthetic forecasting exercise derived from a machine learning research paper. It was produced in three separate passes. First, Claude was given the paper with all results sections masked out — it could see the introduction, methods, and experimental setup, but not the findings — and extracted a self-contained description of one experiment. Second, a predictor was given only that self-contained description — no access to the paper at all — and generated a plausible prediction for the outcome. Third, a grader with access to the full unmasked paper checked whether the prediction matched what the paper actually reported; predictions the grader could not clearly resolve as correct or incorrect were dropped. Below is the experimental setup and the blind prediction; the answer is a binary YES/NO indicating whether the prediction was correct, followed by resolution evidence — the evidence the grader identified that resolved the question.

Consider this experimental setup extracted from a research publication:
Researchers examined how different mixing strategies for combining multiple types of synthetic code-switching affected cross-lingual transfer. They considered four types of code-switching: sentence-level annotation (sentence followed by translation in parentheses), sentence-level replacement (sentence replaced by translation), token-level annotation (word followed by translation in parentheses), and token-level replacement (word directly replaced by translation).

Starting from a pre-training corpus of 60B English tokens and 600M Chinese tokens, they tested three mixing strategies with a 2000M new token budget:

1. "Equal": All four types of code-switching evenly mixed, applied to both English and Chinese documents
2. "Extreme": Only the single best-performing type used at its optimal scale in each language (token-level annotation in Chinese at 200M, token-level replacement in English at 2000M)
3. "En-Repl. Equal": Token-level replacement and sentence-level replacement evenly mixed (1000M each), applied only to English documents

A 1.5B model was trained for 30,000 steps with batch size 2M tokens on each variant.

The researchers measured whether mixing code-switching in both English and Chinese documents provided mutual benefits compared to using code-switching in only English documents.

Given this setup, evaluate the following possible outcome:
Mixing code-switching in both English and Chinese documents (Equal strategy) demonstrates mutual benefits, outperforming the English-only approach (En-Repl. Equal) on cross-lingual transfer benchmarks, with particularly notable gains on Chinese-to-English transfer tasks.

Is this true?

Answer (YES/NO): NO